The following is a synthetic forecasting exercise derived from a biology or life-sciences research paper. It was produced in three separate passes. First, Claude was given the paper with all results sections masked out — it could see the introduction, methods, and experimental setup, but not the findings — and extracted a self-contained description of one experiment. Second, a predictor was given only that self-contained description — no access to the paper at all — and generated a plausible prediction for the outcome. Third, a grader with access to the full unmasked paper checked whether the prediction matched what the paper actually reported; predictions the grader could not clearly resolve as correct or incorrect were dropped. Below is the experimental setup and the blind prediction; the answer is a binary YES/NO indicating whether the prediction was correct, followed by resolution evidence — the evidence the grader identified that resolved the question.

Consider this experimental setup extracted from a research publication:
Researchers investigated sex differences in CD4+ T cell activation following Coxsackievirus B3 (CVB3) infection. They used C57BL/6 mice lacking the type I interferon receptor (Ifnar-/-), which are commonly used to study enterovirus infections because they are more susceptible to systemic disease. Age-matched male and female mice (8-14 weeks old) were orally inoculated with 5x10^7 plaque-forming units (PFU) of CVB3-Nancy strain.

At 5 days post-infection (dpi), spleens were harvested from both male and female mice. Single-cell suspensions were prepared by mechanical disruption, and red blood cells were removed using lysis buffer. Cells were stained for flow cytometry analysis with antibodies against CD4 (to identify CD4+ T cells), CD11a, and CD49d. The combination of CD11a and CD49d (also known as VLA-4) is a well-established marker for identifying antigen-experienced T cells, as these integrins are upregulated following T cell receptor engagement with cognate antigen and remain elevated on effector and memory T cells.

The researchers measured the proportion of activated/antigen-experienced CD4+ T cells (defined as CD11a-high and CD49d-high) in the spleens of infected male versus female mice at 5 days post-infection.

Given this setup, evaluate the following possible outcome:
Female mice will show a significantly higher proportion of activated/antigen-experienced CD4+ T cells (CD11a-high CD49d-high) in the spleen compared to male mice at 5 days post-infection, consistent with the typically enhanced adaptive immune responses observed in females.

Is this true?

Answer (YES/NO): NO